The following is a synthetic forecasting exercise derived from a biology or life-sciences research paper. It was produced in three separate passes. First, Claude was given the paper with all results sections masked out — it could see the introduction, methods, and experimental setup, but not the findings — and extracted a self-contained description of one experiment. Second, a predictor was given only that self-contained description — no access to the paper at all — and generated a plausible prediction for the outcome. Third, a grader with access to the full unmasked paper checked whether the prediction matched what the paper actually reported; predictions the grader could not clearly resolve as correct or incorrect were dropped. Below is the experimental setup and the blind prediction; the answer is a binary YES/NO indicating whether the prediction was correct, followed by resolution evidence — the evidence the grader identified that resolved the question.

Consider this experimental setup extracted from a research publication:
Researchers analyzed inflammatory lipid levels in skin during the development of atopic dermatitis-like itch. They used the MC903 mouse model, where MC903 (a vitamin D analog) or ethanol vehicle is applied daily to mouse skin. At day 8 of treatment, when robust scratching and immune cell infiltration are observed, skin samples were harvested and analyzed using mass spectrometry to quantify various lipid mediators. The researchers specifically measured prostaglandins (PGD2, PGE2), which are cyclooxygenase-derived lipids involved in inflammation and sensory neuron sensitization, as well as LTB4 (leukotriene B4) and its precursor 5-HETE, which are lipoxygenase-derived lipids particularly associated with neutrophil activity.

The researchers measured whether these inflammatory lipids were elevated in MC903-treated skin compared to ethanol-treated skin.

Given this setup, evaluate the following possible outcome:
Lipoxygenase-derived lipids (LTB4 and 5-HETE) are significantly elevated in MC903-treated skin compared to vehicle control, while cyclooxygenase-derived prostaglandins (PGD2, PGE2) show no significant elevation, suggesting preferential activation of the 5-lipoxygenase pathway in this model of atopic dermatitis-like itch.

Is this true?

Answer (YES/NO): NO